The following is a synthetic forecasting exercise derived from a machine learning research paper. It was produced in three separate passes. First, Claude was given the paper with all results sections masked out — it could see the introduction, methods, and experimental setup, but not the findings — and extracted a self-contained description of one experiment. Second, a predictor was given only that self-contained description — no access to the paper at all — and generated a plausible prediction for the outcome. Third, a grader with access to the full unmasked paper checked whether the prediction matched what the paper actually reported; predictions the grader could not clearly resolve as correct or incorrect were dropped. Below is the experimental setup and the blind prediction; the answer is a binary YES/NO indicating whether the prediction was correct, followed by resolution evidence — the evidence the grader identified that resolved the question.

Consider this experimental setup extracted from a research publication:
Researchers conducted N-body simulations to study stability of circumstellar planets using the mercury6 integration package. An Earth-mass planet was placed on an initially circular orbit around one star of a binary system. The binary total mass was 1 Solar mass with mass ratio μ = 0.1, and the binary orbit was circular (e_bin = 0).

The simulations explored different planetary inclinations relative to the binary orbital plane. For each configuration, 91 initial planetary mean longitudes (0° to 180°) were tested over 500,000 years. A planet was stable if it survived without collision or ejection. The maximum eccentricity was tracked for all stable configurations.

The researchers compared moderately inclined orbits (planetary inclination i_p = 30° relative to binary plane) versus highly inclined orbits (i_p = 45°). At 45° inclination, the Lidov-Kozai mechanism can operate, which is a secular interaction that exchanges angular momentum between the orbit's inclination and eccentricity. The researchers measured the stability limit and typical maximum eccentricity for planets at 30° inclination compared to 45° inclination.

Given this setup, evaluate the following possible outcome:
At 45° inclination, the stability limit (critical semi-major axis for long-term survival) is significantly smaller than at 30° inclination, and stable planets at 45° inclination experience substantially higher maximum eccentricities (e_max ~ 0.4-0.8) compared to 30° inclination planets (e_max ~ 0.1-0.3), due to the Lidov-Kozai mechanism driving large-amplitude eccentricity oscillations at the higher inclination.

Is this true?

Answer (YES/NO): NO